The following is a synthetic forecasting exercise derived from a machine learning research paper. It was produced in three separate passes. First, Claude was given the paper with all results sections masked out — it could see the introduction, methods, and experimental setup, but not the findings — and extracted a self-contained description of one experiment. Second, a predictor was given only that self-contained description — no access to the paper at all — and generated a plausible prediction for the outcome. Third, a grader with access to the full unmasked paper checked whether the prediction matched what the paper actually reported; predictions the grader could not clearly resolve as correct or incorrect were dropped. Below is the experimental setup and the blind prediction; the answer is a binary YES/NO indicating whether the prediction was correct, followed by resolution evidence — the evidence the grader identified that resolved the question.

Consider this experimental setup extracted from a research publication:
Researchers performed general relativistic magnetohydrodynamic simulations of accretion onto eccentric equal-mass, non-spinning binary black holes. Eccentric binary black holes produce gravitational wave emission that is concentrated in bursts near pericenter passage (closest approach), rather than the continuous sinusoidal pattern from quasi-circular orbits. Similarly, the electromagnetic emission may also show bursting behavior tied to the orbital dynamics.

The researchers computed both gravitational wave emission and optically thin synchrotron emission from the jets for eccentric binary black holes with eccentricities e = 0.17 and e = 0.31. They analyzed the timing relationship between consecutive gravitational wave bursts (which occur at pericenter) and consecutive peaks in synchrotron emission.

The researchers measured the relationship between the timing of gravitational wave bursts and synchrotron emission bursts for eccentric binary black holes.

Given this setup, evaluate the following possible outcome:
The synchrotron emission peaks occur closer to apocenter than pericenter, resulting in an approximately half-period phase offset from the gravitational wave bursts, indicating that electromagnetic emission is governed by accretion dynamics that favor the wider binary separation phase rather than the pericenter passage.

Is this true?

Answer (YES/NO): NO